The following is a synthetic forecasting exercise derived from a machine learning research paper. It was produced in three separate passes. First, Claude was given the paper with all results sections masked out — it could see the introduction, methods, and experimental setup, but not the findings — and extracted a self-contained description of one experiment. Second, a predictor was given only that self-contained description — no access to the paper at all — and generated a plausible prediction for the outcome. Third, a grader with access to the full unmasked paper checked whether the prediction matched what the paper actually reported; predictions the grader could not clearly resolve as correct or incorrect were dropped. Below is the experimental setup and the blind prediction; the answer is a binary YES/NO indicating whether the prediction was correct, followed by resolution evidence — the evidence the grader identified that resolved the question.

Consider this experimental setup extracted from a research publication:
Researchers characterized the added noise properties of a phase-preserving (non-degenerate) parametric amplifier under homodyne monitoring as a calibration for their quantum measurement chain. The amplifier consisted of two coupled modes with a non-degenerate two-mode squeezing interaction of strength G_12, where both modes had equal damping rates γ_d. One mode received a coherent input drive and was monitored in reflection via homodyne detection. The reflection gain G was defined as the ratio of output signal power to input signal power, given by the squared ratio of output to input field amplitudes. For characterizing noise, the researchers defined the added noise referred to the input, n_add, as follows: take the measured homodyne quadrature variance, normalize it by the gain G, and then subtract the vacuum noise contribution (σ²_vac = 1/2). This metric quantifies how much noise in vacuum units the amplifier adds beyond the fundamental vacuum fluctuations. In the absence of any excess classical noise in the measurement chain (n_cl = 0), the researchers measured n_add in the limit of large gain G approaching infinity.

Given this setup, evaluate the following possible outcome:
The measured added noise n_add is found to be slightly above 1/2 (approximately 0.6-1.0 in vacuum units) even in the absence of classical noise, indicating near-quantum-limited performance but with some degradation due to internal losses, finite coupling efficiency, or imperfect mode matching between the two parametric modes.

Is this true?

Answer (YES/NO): NO